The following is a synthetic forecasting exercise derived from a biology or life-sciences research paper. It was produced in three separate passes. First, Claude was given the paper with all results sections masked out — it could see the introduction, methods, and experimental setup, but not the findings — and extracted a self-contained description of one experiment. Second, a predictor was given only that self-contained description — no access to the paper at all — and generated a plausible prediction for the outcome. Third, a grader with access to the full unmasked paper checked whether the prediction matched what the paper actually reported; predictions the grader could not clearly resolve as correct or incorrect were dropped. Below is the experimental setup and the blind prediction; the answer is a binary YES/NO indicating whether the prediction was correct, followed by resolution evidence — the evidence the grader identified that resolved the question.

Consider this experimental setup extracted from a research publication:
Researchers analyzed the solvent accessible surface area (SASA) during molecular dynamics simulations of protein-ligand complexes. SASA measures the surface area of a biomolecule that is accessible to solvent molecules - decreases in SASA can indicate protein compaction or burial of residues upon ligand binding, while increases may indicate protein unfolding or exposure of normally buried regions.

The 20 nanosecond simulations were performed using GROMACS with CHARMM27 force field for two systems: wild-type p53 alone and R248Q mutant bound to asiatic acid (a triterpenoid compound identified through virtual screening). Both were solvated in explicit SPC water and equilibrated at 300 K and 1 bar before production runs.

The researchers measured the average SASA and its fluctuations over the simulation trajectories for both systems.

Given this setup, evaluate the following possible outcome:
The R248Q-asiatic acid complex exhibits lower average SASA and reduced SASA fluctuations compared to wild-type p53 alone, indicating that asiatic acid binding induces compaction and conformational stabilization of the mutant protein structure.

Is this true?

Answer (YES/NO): NO